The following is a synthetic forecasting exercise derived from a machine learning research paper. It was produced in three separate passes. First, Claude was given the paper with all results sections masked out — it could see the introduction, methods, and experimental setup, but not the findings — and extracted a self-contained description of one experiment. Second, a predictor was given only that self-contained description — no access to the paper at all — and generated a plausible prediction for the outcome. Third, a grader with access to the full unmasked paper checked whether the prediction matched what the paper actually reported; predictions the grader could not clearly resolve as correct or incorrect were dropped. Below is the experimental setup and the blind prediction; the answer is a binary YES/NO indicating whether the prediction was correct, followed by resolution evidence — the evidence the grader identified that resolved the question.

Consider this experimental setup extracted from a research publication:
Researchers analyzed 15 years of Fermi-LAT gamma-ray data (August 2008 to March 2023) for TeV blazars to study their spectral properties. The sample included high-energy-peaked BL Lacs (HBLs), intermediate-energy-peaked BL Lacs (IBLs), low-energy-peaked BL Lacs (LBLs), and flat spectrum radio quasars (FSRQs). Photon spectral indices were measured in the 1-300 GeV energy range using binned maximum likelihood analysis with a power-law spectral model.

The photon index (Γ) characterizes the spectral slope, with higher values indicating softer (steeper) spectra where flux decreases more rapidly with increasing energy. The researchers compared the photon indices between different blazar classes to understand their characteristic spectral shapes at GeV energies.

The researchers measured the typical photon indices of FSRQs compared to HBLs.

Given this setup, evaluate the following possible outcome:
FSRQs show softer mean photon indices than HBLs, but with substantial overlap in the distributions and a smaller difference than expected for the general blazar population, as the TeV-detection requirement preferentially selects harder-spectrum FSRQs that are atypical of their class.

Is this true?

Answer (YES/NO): NO